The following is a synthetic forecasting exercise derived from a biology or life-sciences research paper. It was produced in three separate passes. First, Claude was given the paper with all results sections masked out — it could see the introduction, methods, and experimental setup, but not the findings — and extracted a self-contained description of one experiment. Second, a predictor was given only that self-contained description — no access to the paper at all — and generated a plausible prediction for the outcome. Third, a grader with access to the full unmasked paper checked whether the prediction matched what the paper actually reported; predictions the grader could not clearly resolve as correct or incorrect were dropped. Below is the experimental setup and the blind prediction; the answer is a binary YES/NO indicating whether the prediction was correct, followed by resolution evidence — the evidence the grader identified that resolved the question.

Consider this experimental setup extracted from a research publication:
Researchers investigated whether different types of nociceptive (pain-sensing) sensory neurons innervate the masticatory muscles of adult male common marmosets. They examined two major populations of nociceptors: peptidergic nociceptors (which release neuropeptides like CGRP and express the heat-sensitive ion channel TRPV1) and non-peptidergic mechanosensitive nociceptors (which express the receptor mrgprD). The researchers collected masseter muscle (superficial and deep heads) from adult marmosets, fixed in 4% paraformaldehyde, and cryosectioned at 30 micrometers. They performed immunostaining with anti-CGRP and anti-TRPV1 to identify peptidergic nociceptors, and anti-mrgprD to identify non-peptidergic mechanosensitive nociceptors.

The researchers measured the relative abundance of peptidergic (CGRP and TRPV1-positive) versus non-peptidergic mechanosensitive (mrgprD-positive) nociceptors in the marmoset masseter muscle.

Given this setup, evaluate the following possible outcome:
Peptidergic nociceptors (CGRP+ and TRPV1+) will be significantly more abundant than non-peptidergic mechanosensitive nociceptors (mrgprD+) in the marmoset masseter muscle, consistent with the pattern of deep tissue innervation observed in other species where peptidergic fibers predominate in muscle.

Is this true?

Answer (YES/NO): NO